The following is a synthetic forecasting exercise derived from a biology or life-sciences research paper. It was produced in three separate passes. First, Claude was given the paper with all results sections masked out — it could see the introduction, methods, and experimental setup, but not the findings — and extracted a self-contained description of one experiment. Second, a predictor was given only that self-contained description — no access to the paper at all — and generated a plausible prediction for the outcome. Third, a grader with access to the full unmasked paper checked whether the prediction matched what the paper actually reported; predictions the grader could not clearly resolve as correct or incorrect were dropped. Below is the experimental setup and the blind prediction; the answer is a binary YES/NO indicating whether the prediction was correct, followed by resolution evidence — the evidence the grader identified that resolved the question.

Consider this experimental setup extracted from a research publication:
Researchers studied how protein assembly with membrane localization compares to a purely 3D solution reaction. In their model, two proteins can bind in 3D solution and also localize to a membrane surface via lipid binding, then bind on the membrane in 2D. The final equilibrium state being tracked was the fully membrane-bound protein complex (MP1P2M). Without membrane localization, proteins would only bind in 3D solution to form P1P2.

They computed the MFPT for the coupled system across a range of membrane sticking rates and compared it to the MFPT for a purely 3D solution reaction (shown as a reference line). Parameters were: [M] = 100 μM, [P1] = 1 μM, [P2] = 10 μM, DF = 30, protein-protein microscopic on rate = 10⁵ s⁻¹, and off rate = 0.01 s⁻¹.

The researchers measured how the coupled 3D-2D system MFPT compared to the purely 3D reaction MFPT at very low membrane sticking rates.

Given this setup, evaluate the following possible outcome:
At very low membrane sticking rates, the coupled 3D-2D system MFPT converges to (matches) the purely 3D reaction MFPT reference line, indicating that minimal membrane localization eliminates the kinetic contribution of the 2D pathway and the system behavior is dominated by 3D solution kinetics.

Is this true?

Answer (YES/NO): NO